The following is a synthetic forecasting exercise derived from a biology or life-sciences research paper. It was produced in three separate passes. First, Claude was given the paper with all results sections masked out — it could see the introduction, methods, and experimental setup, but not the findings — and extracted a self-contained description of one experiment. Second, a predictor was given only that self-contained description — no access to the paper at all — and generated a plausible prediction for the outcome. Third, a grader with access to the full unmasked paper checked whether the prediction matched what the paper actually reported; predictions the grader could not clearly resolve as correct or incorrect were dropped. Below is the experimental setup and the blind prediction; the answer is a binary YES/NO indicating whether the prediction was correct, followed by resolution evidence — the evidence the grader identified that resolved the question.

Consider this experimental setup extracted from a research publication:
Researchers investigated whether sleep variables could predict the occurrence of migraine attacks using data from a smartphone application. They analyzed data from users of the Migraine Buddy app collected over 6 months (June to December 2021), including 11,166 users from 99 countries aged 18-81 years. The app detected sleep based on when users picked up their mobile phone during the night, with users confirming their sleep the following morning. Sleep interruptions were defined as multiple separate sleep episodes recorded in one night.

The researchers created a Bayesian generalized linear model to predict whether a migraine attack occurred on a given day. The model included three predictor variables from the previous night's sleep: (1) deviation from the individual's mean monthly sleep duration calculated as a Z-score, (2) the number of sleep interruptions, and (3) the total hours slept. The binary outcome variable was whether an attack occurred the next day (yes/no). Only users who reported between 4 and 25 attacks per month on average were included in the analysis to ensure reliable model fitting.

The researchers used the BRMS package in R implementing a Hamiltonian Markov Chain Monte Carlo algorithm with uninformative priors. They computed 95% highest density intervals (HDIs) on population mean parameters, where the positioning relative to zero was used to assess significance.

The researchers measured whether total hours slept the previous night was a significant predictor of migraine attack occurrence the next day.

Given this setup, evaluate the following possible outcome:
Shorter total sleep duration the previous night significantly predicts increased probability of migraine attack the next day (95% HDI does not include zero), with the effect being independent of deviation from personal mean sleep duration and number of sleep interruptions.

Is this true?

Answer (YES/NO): NO